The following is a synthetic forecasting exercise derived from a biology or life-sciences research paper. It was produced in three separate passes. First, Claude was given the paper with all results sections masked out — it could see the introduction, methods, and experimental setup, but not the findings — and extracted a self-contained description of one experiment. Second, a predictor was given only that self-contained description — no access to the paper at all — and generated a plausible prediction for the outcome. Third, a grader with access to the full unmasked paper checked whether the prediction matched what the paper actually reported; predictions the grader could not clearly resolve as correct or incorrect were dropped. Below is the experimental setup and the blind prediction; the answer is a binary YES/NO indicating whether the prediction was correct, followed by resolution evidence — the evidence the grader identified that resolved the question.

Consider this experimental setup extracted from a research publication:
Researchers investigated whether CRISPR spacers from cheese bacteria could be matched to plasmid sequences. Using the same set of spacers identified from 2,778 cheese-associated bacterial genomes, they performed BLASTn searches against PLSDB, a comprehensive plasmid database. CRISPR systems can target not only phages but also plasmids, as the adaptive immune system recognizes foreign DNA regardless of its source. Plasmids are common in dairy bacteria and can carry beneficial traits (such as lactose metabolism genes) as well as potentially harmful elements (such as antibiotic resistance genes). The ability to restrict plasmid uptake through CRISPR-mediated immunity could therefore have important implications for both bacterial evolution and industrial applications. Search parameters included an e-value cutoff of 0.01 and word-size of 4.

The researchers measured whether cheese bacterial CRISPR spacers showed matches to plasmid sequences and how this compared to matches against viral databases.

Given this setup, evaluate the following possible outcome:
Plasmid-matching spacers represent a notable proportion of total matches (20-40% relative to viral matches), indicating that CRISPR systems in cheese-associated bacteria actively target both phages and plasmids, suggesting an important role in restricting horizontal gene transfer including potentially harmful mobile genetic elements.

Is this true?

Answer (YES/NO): NO